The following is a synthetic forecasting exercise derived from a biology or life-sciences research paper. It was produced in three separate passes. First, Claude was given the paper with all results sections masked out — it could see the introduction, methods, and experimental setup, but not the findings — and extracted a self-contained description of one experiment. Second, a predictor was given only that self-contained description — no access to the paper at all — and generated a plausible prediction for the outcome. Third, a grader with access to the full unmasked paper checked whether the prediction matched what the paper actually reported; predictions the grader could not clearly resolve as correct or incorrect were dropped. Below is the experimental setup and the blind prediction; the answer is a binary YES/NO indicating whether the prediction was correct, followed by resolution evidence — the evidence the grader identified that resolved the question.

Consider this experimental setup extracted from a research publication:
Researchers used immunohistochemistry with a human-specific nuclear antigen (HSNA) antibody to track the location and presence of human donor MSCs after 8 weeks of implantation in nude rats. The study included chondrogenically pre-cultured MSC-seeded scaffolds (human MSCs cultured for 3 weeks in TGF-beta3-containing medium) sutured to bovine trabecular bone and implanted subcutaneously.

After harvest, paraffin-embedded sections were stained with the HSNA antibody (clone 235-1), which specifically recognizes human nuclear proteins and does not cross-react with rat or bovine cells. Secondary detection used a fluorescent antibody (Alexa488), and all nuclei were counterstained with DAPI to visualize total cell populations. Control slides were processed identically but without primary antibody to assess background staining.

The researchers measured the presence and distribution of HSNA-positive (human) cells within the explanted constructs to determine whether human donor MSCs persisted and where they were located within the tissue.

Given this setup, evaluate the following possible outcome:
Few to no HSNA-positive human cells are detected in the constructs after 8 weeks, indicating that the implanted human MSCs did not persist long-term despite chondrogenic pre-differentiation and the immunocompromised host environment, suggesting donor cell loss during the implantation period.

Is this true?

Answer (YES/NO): NO